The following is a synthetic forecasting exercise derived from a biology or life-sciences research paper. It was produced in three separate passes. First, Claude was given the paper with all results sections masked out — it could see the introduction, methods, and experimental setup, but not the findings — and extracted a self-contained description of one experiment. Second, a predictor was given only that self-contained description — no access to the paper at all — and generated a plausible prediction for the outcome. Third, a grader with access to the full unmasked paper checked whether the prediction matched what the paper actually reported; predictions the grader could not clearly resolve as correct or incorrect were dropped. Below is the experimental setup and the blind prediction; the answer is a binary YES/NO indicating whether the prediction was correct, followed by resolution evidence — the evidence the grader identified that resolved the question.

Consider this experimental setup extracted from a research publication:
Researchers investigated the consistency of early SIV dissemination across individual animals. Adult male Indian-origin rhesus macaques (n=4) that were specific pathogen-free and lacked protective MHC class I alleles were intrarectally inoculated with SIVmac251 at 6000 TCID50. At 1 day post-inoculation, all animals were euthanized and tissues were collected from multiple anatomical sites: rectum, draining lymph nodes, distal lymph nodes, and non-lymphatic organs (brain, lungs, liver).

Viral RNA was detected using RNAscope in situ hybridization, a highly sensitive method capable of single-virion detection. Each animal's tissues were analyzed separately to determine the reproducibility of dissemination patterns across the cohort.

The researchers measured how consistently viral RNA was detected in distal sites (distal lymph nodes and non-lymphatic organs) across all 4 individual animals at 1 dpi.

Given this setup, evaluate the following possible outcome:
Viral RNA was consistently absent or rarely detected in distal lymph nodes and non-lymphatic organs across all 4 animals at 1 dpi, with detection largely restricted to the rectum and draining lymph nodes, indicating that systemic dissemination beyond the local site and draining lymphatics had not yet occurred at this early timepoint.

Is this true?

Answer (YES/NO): NO